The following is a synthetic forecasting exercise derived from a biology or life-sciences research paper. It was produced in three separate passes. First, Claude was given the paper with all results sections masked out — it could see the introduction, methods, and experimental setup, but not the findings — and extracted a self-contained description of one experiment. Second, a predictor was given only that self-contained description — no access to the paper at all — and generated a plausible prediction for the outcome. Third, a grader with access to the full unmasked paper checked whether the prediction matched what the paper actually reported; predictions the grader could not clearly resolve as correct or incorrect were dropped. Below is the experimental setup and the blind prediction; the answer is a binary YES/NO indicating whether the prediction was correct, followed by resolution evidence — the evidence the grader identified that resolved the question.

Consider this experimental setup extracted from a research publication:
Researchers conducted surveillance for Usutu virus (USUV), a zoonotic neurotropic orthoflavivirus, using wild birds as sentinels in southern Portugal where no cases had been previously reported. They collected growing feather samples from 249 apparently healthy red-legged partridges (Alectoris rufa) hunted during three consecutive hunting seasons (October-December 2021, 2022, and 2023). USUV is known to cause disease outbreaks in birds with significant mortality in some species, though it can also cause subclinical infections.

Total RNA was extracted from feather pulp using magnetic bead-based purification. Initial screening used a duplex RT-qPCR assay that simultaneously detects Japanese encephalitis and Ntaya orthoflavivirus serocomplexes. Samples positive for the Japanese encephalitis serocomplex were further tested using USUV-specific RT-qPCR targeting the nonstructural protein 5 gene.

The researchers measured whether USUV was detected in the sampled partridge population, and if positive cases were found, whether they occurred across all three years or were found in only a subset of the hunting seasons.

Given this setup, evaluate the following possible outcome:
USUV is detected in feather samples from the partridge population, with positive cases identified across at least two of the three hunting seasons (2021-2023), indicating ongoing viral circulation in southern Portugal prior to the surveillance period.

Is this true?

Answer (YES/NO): YES